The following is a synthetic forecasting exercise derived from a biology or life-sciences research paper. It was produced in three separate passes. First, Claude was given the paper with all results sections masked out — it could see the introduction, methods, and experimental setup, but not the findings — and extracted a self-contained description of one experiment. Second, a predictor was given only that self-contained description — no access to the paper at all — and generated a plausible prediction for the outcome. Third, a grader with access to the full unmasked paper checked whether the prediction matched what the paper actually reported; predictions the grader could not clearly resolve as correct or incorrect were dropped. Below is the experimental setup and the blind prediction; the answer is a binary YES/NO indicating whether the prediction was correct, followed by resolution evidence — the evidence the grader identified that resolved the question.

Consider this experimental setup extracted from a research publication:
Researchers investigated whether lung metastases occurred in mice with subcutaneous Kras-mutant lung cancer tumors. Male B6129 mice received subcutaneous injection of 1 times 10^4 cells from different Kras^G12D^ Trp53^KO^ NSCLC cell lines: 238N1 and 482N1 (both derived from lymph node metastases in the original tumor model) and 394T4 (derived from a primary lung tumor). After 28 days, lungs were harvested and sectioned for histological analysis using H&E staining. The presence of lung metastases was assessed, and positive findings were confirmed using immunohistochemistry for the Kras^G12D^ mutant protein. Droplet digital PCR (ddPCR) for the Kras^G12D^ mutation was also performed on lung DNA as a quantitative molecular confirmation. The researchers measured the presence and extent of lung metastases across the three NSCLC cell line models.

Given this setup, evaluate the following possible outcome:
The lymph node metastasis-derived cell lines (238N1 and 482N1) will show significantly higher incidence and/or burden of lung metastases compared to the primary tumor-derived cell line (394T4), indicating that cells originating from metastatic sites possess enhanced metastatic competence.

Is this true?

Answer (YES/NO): NO